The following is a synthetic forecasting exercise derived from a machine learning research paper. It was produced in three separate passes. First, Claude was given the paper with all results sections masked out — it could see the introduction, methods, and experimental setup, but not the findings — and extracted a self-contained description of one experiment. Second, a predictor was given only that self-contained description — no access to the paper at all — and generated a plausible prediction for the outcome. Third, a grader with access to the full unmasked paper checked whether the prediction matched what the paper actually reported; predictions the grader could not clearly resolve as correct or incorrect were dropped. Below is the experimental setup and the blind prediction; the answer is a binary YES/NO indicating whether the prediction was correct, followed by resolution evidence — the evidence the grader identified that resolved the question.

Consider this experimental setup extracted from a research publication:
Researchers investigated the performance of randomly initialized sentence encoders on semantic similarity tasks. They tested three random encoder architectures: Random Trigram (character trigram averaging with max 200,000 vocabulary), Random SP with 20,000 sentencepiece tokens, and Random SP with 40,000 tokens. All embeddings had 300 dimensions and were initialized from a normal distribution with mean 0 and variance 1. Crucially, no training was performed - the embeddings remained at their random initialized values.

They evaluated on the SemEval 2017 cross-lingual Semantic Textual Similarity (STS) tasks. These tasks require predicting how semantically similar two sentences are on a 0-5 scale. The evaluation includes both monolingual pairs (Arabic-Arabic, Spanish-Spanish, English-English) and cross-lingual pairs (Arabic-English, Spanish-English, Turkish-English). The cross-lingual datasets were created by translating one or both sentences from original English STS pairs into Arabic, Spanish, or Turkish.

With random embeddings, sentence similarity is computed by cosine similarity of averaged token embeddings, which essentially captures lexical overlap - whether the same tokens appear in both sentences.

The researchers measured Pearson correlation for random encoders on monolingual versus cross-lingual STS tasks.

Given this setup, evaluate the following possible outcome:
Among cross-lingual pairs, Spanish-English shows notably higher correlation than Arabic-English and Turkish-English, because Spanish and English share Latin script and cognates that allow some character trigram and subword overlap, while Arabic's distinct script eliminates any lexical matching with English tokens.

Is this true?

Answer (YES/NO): NO